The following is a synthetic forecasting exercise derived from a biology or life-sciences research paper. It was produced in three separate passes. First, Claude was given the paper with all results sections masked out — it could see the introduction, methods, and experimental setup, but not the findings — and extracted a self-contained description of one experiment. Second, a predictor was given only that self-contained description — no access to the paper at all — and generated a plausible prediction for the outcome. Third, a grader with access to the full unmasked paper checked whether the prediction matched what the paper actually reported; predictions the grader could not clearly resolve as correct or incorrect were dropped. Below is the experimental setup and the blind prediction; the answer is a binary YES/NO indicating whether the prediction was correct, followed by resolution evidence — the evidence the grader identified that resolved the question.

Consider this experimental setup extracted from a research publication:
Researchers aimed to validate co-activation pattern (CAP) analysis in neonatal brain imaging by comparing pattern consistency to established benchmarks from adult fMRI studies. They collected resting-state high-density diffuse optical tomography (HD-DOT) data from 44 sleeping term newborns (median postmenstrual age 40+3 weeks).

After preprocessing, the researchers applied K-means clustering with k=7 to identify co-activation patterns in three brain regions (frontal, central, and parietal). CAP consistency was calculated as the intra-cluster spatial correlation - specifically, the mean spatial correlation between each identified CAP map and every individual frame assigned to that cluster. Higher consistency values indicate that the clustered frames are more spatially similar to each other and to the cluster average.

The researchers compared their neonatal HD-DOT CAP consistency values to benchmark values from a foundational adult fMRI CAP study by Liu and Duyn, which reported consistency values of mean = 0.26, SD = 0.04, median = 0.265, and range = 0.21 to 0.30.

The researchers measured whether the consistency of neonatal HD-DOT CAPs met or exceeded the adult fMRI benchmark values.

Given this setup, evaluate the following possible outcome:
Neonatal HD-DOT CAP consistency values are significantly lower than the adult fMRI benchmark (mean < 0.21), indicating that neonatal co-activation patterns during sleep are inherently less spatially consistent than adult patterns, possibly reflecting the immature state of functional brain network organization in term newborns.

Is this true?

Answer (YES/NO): NO